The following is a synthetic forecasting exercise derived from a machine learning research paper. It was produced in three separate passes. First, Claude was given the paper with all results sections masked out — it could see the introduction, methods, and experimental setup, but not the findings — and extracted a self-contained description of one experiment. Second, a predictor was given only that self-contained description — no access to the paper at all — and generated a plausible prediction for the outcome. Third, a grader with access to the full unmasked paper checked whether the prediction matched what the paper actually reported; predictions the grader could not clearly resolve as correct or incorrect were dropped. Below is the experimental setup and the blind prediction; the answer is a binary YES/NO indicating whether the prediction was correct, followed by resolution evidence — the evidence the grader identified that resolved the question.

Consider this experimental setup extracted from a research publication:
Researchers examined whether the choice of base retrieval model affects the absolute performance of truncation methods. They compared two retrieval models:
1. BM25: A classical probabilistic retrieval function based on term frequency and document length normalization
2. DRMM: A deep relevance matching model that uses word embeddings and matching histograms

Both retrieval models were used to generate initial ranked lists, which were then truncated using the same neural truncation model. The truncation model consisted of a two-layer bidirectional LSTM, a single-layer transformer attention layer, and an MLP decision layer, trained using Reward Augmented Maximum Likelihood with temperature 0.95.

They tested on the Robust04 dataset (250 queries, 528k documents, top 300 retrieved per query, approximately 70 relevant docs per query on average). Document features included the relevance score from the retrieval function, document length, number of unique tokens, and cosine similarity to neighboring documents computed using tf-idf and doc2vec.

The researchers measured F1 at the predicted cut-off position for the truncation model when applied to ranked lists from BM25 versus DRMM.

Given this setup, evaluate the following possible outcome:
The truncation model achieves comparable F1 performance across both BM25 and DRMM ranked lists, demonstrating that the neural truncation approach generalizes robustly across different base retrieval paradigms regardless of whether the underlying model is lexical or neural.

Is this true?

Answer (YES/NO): NO